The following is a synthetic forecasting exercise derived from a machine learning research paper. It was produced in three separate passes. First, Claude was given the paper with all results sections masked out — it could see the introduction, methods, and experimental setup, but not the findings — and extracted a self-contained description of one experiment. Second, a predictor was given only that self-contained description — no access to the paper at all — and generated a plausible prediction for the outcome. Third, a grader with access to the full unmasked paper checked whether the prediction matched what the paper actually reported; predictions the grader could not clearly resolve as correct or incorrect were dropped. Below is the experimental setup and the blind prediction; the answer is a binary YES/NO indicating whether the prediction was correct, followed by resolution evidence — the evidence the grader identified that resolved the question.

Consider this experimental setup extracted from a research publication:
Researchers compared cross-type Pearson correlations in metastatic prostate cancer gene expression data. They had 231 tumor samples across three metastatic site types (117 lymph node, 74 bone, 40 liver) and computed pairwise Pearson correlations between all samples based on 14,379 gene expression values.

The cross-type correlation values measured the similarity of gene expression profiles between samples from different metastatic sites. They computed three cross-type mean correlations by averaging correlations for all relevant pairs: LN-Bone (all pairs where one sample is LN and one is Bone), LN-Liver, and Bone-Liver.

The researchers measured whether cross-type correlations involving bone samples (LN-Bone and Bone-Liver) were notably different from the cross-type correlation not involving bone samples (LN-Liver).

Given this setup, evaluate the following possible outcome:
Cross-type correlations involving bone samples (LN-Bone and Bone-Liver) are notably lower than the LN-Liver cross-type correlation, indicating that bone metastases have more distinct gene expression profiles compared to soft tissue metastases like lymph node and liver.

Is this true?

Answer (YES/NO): YES